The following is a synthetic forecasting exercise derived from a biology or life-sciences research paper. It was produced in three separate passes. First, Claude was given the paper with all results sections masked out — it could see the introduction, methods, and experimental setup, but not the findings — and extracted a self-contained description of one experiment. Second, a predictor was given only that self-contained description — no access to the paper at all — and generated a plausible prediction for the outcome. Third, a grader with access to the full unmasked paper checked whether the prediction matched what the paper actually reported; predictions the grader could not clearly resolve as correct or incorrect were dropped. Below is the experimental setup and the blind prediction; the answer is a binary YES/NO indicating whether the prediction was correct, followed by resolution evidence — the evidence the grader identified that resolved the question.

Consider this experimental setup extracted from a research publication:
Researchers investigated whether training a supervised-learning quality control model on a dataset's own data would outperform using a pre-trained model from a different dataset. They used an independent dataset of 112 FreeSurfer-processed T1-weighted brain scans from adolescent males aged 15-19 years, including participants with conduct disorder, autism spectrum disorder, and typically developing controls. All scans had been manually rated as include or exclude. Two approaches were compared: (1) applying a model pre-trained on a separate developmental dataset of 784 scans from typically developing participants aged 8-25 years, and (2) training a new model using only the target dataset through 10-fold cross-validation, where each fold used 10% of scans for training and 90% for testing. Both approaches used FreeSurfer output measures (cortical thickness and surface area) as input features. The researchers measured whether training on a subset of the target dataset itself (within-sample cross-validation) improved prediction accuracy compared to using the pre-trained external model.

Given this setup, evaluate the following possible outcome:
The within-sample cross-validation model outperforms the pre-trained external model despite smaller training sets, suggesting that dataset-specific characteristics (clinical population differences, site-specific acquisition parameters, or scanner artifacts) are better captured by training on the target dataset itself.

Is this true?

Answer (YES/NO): YES